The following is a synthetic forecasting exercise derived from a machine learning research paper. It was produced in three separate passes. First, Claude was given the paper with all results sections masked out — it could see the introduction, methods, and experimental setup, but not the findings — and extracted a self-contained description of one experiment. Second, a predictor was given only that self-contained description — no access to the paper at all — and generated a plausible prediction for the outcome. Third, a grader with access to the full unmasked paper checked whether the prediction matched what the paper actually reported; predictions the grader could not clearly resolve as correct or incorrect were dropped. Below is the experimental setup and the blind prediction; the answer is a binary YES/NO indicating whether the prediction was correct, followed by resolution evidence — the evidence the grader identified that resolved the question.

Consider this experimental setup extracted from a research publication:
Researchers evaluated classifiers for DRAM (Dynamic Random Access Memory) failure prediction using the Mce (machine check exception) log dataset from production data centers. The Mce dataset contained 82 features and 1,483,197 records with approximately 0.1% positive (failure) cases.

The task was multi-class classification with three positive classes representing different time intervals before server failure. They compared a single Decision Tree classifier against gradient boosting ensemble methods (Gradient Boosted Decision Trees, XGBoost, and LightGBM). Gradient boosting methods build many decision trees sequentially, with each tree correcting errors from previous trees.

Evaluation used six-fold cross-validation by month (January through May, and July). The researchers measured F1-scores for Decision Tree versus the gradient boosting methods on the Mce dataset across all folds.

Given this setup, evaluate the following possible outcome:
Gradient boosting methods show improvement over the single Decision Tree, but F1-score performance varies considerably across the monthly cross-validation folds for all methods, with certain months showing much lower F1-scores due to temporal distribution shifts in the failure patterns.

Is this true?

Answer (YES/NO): NO